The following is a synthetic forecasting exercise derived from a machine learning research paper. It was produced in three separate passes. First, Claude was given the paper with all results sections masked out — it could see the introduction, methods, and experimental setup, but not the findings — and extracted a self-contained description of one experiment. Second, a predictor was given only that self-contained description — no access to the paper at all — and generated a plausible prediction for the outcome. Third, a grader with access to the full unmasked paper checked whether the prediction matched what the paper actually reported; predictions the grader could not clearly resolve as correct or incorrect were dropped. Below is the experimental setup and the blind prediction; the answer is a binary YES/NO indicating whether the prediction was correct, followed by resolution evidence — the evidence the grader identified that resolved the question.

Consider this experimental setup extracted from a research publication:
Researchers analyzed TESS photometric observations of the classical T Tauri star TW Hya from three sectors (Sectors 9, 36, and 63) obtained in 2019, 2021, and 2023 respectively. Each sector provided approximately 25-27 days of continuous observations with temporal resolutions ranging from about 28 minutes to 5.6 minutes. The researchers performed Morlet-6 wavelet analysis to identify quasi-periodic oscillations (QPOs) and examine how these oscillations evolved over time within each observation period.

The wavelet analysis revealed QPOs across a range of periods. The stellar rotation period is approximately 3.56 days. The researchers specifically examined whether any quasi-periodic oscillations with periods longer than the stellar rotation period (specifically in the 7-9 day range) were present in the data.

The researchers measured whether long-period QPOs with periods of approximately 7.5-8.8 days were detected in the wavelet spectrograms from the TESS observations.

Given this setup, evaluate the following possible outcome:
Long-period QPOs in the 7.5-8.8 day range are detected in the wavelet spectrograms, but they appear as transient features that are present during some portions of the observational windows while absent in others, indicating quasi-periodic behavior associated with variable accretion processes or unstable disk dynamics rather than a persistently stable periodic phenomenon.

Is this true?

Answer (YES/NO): NO